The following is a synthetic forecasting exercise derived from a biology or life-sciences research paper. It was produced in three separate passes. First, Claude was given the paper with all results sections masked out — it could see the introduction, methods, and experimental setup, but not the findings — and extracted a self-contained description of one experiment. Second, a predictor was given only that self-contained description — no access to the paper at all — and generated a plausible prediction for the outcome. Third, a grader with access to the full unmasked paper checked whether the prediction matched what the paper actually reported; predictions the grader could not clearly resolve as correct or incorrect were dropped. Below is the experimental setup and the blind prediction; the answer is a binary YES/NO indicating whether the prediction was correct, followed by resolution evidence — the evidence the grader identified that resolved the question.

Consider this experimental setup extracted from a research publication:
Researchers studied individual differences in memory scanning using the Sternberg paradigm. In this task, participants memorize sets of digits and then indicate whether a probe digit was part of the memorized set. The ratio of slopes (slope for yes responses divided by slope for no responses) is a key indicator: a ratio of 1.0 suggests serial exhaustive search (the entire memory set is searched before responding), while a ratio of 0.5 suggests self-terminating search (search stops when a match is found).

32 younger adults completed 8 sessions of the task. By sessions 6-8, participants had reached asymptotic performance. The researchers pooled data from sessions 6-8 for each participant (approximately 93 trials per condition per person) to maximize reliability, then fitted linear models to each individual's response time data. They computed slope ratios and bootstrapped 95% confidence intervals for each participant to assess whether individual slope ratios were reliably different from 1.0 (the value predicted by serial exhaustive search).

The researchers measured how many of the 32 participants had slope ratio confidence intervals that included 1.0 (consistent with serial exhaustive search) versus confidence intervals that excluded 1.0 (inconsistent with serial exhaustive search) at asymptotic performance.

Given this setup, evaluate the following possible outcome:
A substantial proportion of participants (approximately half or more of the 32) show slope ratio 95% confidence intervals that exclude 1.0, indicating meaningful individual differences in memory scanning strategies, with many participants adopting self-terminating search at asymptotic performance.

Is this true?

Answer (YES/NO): YES